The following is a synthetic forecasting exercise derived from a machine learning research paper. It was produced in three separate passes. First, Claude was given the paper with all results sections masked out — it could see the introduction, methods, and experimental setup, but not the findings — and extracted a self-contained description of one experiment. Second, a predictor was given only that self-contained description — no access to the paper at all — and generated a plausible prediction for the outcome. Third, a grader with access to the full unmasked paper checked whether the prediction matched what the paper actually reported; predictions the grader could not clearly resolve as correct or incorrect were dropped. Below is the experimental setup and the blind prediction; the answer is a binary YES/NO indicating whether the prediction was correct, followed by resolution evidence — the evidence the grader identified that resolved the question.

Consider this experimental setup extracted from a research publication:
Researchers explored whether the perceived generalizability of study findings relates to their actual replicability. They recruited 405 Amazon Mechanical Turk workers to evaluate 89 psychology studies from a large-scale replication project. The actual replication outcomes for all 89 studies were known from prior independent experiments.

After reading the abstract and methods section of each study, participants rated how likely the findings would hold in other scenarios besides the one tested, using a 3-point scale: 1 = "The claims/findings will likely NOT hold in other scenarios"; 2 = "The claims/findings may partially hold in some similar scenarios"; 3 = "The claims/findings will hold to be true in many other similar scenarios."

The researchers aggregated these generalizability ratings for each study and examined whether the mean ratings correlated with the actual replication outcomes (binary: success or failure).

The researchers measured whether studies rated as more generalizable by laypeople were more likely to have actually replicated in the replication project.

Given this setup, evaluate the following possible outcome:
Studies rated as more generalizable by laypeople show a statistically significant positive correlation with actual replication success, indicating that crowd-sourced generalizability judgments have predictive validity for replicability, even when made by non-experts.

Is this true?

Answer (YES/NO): NO